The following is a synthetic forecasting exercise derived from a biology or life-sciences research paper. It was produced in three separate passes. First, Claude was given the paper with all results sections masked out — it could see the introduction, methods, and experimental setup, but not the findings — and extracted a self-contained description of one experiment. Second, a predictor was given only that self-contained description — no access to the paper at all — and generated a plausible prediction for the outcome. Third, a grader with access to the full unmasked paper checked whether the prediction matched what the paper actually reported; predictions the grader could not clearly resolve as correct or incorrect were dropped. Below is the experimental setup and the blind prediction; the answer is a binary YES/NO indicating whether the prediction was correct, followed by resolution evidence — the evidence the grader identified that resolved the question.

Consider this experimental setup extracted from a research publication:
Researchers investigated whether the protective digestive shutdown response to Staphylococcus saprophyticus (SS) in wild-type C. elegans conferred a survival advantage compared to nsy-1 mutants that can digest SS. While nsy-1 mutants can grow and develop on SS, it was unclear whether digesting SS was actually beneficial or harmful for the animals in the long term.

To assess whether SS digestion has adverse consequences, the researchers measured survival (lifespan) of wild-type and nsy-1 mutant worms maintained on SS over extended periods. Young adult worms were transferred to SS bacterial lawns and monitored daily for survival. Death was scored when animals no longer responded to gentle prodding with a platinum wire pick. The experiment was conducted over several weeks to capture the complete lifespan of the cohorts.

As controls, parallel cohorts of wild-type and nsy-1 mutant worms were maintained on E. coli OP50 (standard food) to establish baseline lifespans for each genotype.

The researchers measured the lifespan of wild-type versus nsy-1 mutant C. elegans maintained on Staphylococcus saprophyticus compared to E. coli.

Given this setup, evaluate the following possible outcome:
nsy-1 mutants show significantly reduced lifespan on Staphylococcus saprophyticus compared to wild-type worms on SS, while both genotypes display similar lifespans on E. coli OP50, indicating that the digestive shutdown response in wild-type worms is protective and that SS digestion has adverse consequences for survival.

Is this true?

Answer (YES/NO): YES